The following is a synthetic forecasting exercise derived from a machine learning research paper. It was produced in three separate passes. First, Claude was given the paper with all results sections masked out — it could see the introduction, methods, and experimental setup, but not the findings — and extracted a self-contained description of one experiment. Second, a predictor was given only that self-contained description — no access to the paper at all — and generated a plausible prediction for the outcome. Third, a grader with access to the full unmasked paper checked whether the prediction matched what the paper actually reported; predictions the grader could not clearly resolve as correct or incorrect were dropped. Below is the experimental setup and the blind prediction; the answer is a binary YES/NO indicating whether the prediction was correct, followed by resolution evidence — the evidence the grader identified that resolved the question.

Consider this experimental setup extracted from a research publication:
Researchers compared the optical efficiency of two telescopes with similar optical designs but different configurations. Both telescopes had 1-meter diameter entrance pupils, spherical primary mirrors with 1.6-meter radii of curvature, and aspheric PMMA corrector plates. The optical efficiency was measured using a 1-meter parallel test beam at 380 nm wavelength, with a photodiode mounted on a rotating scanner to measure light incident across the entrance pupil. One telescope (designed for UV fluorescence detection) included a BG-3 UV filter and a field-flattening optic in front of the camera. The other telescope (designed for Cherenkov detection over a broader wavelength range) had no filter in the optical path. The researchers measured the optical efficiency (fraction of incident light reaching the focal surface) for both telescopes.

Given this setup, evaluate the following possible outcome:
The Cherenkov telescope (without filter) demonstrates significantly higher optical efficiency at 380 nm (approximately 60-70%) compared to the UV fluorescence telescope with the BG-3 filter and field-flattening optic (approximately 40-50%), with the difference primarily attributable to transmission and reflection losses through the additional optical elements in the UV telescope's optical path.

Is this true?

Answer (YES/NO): NO